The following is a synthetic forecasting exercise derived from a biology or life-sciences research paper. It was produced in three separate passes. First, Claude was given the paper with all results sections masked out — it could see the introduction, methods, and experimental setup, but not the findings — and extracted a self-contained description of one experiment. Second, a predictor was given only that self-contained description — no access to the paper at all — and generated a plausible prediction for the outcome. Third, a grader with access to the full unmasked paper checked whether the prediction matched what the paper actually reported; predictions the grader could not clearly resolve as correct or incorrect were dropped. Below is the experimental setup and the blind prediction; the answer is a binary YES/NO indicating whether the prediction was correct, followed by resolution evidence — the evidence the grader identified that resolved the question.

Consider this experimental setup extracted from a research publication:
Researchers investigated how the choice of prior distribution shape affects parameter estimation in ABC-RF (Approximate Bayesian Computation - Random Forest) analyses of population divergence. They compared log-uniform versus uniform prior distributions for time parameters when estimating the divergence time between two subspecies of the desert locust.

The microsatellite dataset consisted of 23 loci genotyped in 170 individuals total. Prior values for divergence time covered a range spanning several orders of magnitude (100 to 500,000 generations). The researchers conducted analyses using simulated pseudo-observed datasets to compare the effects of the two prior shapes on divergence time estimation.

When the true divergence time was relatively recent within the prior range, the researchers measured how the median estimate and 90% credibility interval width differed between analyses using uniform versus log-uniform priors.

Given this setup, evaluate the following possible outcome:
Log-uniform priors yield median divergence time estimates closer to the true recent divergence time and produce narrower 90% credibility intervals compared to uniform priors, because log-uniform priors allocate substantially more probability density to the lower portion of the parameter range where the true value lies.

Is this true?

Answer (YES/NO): YES